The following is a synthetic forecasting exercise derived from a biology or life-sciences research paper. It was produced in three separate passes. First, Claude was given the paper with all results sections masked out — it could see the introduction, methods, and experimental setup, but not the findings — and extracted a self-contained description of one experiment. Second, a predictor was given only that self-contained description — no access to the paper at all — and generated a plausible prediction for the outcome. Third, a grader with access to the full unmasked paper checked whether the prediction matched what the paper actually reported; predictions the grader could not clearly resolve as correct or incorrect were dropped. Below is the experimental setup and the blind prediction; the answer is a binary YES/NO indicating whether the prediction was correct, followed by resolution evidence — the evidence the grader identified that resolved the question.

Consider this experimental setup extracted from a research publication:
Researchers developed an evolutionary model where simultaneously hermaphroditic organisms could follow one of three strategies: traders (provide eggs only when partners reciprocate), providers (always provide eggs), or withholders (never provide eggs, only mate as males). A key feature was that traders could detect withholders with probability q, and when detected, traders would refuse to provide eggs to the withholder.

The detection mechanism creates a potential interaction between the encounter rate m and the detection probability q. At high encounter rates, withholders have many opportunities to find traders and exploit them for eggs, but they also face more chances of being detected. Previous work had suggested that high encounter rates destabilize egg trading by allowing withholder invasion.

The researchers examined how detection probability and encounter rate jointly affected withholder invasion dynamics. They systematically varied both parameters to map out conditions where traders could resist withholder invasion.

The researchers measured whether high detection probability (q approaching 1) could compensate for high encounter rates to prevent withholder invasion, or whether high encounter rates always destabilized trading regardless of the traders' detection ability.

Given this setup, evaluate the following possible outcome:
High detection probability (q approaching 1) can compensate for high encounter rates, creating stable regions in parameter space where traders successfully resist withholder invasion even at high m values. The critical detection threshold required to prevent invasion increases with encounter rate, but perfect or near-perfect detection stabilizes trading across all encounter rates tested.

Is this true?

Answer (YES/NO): YES